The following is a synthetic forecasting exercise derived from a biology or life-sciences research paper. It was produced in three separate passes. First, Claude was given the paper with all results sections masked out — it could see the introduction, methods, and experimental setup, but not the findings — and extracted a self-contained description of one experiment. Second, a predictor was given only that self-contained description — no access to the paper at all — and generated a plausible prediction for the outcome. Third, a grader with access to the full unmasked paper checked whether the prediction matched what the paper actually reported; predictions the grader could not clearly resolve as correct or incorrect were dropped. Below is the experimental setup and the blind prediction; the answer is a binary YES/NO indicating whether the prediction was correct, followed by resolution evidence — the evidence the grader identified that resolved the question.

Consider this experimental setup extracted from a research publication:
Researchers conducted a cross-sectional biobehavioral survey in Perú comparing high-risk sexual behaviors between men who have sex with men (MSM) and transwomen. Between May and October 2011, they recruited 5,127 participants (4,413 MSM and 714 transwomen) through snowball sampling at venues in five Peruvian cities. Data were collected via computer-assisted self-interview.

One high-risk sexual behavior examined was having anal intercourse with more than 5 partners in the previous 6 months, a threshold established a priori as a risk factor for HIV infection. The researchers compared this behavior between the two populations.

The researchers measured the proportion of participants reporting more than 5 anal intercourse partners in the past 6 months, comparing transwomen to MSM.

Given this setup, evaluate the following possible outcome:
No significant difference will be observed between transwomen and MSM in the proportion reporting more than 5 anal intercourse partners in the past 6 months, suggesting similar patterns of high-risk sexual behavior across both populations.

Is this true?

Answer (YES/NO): NO